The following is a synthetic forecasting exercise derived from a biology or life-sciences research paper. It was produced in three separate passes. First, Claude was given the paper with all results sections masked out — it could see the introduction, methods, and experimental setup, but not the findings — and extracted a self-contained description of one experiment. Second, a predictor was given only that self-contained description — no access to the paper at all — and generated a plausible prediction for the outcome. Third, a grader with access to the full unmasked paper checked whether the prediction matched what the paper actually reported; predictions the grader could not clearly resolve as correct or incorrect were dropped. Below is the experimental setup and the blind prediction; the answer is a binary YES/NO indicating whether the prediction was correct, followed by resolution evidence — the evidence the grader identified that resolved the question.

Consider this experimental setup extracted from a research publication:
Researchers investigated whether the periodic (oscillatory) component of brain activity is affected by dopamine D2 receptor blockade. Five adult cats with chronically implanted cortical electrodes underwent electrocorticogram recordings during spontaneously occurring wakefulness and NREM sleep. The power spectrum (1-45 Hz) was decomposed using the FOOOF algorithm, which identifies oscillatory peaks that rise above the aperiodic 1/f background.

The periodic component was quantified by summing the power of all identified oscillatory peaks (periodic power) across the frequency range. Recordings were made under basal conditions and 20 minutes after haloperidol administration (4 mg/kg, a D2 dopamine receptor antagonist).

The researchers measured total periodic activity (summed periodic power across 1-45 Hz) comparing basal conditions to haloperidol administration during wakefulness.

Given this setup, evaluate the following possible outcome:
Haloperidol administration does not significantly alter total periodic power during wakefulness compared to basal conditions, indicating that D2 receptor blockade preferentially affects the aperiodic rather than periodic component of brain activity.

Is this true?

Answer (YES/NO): NO